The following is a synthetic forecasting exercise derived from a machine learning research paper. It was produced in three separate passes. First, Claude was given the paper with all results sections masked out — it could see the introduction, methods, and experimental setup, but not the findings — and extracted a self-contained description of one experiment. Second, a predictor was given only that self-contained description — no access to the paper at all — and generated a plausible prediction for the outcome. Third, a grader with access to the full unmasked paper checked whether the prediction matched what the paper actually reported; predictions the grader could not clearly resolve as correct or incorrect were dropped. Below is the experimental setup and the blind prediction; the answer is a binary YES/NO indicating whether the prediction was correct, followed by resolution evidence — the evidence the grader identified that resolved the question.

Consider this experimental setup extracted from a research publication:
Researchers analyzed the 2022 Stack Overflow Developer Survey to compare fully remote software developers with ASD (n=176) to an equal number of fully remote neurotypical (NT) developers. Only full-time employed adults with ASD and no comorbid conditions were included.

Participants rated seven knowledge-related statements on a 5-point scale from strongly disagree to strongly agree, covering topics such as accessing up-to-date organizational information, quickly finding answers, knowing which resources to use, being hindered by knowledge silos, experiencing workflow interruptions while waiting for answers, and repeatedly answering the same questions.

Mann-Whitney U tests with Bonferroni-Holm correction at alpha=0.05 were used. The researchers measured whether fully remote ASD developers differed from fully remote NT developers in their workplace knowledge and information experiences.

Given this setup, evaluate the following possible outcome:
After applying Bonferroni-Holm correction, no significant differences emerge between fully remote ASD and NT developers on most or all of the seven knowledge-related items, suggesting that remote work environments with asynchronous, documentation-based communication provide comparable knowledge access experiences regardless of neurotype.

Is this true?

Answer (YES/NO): YES